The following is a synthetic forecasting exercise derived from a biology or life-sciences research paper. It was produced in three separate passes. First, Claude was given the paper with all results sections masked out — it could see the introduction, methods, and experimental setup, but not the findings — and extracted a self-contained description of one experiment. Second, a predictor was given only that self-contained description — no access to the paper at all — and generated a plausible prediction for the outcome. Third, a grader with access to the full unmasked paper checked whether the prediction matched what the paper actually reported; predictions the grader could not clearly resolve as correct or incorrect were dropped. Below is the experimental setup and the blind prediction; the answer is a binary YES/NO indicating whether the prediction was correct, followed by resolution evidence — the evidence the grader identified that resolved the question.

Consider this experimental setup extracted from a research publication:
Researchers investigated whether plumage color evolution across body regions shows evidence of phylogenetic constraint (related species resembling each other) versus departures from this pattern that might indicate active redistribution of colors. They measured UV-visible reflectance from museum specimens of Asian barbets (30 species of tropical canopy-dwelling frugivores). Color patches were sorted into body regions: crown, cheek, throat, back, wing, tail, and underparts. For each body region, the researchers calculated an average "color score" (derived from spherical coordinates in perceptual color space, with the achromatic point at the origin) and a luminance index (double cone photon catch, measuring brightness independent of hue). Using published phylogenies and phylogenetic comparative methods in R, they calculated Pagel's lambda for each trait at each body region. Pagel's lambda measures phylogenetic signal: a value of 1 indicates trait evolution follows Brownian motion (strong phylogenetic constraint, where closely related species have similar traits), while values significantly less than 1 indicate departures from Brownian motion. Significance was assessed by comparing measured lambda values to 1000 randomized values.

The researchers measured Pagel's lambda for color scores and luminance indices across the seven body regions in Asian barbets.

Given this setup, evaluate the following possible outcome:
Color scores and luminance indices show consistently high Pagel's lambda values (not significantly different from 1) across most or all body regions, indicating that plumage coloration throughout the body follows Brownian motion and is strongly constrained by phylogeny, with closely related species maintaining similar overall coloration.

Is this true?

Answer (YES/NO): NO